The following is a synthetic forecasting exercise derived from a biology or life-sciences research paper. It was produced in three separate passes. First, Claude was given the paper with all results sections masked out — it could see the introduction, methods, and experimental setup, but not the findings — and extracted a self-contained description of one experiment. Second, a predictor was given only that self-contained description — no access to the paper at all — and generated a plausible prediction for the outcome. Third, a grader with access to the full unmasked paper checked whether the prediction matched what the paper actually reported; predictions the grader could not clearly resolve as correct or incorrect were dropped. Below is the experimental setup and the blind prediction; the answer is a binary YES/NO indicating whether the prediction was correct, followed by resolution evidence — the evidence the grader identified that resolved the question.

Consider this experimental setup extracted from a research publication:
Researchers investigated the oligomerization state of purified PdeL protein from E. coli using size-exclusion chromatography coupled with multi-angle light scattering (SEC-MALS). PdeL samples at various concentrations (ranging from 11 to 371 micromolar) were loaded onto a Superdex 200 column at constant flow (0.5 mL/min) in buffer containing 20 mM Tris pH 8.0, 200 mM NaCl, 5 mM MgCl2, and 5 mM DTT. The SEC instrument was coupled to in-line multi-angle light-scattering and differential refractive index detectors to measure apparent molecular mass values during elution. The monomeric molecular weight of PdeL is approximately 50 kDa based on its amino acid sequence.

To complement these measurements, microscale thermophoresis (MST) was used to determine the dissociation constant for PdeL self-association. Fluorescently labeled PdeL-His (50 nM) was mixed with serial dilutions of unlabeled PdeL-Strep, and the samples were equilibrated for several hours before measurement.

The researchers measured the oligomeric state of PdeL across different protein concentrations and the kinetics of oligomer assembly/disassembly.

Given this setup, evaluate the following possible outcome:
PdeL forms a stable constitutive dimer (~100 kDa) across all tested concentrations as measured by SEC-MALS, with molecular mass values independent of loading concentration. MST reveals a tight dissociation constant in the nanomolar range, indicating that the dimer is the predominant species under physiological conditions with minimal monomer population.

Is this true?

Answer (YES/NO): NO